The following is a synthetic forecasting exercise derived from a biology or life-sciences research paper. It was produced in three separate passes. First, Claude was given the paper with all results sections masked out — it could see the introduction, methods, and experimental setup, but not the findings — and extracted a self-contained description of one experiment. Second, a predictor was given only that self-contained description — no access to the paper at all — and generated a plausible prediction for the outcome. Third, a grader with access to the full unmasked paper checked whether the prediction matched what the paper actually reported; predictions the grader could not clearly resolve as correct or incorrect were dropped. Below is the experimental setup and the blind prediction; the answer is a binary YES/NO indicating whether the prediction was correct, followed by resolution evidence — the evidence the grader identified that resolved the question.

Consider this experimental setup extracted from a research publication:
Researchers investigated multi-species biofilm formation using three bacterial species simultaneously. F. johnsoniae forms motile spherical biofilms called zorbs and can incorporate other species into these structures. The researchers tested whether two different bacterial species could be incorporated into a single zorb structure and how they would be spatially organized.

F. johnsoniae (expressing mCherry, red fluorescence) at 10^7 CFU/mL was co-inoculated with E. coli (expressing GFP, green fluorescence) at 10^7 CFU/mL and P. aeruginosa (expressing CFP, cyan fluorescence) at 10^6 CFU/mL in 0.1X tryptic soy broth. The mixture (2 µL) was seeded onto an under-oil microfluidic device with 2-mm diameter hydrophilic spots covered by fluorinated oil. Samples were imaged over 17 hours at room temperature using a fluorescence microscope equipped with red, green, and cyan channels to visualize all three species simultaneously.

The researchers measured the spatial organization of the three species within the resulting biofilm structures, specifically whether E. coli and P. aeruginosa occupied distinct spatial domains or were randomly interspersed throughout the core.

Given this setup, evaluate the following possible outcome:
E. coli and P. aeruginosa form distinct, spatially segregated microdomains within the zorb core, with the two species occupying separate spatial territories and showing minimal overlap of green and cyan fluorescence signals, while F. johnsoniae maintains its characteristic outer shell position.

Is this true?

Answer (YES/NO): YES